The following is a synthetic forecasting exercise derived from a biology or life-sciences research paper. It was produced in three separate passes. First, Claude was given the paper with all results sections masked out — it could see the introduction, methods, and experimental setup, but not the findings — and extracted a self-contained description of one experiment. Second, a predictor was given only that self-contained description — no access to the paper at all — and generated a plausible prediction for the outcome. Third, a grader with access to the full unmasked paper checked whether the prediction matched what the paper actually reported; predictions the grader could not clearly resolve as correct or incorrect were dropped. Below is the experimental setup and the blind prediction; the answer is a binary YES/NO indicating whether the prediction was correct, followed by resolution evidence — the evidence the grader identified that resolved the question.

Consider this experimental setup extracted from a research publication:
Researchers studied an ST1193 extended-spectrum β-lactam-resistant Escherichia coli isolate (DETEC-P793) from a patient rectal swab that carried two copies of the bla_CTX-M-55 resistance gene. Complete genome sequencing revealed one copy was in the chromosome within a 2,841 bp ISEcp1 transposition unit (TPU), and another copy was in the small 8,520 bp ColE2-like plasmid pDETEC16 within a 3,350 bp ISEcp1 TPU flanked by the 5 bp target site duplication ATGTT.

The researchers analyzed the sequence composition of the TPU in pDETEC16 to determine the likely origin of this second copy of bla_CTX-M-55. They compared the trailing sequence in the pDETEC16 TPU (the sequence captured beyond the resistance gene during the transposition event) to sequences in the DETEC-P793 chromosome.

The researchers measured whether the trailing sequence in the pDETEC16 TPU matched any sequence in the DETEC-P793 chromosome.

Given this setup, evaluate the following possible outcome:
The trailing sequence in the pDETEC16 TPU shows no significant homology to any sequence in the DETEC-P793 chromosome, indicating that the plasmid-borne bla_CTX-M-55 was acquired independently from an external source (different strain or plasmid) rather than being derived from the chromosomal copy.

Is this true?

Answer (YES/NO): NO